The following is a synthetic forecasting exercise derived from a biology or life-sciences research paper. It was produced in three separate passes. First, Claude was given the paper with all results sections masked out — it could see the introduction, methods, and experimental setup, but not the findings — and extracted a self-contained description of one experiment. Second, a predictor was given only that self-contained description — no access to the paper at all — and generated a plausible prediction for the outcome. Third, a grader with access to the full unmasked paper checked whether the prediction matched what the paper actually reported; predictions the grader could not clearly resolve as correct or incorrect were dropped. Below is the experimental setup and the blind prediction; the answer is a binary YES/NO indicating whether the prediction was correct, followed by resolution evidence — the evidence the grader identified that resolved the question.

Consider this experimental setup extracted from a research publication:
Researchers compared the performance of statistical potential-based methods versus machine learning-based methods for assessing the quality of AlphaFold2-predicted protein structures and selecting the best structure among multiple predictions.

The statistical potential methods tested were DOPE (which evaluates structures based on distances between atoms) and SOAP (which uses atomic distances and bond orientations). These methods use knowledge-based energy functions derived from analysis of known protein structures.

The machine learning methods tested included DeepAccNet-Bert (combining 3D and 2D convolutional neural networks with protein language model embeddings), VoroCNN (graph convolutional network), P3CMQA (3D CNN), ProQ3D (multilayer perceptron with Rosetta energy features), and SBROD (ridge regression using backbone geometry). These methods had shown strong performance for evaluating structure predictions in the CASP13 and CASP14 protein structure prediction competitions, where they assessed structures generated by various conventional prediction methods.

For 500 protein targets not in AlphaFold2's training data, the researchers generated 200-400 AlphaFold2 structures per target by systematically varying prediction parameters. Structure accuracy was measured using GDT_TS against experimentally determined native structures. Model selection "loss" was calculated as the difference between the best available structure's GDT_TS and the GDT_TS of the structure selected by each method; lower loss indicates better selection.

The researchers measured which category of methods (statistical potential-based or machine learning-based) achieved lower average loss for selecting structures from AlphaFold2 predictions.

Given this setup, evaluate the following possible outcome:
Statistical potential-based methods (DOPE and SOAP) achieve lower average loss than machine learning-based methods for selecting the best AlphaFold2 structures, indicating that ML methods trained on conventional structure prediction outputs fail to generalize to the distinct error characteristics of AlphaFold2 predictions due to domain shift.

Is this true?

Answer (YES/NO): NO